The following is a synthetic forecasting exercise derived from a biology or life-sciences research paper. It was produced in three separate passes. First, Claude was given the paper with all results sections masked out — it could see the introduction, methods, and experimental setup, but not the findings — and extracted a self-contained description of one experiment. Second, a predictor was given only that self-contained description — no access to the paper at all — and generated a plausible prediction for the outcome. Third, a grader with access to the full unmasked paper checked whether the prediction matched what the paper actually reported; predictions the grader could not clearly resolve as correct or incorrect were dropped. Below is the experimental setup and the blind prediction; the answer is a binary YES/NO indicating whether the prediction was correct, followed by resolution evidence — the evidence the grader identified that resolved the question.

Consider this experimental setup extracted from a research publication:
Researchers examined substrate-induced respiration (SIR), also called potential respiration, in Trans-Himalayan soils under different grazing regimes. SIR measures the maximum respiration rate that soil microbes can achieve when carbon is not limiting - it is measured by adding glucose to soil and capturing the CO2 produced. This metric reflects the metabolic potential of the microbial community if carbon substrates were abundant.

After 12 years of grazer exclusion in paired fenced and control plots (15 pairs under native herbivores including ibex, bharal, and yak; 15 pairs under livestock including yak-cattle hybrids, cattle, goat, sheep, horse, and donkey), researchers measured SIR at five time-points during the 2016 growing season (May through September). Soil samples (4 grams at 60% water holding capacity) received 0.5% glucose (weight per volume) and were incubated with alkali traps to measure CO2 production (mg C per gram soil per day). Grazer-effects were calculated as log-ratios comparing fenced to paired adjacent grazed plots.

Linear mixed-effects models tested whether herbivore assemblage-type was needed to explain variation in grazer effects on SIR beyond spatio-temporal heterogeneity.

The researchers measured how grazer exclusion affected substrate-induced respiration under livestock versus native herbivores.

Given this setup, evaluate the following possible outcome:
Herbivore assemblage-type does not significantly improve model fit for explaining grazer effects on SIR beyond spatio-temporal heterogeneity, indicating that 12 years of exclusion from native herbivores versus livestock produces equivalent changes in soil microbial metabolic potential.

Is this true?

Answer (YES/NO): NO